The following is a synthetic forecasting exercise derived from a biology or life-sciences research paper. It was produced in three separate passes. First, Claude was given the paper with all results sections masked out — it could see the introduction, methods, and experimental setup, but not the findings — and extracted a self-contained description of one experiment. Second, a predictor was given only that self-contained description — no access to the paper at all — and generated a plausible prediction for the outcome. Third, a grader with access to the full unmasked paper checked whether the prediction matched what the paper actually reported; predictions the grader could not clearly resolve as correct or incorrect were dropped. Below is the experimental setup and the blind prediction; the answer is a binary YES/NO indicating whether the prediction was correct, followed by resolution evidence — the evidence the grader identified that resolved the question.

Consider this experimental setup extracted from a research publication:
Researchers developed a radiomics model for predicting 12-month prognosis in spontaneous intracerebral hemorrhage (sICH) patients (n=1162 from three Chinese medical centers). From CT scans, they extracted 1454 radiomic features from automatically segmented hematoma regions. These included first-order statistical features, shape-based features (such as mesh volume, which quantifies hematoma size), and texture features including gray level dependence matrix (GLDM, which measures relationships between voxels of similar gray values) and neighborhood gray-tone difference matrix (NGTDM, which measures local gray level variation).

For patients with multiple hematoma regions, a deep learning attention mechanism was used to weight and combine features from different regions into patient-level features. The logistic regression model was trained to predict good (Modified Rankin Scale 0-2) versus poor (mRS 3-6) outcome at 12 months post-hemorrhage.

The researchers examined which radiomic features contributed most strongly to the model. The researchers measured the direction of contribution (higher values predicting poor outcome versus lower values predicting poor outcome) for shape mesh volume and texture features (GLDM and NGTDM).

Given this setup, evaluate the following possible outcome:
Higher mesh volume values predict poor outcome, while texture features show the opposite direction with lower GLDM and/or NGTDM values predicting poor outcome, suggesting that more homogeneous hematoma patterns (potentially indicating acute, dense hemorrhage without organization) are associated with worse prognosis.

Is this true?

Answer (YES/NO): YES